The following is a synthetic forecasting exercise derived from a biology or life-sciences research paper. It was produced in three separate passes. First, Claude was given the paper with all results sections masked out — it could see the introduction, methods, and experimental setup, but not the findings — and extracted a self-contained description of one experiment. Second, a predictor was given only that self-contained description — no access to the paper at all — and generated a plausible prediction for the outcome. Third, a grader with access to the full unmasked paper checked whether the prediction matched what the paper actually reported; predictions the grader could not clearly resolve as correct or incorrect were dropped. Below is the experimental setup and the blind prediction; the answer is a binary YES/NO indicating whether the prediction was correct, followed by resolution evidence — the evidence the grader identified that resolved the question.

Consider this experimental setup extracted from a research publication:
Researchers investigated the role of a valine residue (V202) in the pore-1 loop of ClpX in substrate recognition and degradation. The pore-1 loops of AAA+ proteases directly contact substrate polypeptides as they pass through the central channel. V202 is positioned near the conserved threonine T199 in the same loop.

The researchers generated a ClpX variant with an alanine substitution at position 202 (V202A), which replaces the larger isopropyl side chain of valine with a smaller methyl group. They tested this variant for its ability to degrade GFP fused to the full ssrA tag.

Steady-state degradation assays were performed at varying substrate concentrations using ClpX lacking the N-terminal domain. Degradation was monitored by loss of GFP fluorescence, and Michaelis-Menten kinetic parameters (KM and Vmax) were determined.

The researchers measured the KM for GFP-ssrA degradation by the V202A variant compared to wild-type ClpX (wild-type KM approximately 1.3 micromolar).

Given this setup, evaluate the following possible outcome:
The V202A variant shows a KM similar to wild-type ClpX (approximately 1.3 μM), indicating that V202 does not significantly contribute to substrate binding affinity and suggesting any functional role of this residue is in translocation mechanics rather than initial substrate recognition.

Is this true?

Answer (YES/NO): NO